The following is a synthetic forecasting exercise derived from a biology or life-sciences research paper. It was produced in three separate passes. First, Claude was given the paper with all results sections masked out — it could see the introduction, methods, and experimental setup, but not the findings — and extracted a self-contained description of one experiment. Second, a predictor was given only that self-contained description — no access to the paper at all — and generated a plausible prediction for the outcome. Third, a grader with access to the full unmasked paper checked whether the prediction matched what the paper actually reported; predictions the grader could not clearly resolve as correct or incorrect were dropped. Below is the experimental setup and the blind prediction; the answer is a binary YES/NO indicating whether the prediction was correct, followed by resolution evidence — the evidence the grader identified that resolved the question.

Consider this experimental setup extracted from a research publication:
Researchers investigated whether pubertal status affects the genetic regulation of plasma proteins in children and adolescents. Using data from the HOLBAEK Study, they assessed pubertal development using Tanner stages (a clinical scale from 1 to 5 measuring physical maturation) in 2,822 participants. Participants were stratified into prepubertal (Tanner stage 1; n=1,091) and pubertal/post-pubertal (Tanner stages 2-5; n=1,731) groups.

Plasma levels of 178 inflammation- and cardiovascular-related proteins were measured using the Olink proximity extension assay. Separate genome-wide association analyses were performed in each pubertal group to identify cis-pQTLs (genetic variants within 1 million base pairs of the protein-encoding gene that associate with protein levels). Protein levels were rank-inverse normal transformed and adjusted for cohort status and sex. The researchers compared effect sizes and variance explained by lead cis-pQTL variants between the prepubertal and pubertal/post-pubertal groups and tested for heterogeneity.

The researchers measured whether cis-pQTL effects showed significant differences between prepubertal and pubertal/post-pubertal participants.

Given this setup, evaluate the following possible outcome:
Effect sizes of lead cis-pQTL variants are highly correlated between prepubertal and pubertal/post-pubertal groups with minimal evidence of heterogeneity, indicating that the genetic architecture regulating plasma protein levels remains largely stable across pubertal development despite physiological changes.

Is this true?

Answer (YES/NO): YES